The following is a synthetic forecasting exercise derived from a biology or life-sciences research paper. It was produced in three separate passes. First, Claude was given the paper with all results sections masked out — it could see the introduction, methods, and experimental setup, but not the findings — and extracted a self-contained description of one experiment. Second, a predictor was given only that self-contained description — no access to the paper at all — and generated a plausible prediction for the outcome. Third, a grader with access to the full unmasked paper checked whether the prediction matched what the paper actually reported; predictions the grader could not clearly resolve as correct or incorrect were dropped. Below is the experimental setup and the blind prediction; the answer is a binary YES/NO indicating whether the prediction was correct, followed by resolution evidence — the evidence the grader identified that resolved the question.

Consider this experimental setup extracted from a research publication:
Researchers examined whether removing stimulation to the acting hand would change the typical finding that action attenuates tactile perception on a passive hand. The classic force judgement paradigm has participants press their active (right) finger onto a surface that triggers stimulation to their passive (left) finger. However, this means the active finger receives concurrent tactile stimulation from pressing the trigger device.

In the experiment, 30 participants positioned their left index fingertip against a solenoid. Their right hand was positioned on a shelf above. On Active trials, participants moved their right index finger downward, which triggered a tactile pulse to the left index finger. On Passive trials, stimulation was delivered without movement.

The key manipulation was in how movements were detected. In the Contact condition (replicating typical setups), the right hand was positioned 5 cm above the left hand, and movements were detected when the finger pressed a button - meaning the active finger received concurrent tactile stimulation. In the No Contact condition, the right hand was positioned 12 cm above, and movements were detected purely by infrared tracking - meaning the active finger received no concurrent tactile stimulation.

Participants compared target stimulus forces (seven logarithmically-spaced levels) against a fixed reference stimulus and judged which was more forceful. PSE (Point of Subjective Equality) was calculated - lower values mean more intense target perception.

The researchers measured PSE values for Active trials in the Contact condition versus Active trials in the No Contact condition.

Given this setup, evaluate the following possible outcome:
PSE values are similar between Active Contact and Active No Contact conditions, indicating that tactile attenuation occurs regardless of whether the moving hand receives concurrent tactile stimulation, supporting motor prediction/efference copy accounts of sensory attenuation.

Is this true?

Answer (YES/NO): NO